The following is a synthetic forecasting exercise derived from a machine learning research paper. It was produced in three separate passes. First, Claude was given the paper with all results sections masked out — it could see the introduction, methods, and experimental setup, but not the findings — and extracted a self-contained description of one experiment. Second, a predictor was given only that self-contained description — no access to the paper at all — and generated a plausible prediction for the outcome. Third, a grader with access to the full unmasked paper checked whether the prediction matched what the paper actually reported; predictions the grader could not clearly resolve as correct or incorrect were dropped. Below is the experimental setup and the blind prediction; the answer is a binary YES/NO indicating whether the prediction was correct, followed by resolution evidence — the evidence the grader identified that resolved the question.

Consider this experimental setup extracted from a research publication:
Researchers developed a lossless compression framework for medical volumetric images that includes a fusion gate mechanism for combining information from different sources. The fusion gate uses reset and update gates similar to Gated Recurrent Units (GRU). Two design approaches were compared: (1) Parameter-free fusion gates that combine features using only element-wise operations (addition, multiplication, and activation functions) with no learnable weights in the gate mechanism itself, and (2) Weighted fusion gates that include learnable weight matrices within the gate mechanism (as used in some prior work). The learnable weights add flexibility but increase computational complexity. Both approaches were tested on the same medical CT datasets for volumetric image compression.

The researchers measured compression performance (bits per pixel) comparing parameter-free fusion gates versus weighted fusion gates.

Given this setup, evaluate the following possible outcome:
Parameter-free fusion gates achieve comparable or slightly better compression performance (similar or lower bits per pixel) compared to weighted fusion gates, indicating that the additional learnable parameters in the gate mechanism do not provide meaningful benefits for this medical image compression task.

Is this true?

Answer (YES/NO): YES